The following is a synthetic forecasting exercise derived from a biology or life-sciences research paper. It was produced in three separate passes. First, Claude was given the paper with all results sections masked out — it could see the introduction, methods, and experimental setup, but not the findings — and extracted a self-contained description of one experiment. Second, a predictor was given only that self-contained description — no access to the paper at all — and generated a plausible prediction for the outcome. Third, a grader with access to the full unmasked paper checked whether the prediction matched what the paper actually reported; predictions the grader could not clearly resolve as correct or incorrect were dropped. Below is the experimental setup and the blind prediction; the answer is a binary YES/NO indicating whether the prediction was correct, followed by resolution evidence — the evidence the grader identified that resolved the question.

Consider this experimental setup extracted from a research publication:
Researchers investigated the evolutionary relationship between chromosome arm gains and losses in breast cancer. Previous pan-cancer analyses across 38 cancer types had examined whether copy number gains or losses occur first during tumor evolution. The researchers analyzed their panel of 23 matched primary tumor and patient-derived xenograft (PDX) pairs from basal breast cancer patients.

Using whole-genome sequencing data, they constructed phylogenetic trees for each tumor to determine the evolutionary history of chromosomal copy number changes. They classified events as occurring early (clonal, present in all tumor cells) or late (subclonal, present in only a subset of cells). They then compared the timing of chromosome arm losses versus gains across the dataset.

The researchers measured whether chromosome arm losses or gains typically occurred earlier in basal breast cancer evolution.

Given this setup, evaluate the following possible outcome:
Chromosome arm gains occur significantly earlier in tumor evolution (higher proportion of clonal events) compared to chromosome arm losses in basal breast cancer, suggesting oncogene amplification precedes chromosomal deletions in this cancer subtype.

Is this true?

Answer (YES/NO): NO